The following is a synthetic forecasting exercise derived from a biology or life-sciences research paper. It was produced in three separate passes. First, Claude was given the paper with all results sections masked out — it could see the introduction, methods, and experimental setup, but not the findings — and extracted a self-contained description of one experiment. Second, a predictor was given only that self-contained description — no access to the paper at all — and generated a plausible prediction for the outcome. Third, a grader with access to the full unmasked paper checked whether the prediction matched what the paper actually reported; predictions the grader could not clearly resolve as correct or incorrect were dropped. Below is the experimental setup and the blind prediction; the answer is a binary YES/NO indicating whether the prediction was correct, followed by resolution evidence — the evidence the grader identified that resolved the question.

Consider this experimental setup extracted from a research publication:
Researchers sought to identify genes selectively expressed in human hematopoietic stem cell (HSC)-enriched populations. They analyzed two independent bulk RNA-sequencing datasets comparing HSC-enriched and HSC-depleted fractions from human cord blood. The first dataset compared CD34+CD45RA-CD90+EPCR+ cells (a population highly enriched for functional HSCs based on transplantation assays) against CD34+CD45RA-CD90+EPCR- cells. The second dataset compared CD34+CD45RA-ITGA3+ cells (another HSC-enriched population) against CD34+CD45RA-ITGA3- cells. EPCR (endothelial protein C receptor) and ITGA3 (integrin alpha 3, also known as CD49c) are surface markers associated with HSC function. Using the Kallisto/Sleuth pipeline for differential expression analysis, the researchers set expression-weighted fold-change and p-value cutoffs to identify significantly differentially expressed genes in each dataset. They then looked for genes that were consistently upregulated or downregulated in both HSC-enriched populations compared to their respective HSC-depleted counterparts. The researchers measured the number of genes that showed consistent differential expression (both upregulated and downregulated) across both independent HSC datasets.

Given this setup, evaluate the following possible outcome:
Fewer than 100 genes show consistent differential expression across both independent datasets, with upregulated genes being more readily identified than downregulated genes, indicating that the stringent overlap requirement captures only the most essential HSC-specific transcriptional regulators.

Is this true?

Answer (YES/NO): YES